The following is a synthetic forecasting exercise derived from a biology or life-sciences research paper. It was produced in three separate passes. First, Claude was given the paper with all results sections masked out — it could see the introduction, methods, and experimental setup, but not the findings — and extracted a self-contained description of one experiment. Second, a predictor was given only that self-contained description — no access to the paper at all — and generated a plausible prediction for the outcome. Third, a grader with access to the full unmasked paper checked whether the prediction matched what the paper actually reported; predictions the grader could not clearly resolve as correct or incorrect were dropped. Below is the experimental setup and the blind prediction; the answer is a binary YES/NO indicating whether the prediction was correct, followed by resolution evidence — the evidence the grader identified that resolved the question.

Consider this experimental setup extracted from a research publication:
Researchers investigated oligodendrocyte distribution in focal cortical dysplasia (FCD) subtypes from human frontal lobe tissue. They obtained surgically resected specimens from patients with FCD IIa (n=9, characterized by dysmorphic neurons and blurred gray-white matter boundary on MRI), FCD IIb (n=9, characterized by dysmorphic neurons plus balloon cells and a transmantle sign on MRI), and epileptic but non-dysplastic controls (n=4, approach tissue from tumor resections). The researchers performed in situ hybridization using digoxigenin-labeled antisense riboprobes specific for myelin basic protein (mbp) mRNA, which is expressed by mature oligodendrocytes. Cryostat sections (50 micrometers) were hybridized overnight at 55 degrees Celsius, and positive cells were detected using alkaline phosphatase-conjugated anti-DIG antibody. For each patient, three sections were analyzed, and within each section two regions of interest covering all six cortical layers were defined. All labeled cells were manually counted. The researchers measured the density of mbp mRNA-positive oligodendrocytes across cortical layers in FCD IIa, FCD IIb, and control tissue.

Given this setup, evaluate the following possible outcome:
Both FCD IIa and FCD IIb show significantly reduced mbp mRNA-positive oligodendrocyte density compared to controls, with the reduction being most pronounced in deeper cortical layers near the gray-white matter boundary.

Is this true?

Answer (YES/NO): NO